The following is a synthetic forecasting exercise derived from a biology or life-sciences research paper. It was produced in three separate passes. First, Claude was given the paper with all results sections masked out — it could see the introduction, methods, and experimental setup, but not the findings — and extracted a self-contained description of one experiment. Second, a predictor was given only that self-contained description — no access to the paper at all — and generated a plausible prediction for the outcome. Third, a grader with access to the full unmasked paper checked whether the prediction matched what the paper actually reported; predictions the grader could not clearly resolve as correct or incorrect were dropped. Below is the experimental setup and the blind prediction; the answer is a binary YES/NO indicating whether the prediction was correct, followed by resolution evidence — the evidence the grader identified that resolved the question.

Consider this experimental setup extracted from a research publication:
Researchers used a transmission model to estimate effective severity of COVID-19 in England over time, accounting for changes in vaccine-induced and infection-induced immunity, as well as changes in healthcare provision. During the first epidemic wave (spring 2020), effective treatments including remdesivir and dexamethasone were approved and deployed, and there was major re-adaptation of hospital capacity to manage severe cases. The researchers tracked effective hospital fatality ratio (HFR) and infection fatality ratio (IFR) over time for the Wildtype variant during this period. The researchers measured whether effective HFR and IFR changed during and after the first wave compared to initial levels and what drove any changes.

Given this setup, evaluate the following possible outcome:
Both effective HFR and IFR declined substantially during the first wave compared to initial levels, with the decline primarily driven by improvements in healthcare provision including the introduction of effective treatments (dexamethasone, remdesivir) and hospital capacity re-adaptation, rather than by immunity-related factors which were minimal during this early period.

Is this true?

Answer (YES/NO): YES